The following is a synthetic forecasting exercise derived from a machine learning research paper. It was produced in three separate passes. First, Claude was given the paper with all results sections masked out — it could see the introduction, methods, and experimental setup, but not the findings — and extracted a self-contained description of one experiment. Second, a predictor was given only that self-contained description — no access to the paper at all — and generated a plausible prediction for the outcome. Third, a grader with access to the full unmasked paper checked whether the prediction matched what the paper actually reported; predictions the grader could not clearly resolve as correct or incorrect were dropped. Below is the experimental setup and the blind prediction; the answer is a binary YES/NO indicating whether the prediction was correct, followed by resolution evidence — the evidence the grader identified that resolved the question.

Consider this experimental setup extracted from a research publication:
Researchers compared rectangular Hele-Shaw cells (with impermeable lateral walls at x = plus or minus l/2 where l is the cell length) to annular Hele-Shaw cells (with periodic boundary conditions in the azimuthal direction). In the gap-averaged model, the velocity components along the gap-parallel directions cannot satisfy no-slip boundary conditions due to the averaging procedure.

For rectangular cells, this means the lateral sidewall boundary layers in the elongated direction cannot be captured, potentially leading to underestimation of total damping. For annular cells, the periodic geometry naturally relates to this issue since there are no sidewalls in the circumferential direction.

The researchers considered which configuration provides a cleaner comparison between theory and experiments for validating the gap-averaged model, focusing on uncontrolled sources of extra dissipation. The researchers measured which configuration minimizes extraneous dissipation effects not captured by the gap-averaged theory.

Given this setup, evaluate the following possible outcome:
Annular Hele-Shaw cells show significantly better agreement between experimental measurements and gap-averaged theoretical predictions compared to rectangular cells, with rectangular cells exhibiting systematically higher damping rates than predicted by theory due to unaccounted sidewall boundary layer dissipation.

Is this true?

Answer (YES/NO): NO